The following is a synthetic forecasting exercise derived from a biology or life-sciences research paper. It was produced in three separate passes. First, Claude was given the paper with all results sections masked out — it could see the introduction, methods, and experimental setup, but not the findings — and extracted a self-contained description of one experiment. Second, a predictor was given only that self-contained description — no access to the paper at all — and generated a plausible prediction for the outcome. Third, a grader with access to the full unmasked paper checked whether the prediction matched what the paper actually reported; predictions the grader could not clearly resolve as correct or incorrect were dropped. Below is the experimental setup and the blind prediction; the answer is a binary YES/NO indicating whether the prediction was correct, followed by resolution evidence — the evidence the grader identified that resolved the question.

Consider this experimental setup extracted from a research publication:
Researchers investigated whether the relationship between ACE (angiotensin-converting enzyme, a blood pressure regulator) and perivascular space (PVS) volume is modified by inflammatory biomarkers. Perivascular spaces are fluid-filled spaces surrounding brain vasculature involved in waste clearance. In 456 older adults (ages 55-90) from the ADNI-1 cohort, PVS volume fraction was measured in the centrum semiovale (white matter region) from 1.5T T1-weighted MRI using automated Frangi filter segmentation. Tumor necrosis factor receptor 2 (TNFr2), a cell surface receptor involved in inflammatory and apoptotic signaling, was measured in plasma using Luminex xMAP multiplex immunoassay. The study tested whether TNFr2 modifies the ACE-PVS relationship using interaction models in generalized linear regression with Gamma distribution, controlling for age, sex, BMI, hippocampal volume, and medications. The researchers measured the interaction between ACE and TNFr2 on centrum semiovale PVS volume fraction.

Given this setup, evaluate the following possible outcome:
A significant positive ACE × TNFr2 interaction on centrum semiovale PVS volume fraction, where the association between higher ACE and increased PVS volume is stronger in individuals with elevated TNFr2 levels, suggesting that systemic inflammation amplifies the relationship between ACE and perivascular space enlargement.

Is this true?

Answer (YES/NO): NO